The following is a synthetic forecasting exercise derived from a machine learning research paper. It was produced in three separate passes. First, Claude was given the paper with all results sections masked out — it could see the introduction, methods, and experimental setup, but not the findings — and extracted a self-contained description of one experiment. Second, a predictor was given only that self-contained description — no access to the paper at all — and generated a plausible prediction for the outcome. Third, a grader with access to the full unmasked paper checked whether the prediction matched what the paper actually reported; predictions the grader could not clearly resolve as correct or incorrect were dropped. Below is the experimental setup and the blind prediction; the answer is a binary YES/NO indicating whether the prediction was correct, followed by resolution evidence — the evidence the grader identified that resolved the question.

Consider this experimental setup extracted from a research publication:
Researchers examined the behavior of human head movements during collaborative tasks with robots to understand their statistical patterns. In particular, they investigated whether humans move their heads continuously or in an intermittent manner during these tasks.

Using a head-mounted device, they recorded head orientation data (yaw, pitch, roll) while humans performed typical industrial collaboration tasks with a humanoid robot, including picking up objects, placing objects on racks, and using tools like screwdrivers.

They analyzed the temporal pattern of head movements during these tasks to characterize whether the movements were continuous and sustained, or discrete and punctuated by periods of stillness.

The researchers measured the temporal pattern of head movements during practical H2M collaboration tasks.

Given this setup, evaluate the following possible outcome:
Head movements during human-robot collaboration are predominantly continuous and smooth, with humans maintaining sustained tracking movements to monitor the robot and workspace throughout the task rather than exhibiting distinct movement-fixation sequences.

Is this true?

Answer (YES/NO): NO